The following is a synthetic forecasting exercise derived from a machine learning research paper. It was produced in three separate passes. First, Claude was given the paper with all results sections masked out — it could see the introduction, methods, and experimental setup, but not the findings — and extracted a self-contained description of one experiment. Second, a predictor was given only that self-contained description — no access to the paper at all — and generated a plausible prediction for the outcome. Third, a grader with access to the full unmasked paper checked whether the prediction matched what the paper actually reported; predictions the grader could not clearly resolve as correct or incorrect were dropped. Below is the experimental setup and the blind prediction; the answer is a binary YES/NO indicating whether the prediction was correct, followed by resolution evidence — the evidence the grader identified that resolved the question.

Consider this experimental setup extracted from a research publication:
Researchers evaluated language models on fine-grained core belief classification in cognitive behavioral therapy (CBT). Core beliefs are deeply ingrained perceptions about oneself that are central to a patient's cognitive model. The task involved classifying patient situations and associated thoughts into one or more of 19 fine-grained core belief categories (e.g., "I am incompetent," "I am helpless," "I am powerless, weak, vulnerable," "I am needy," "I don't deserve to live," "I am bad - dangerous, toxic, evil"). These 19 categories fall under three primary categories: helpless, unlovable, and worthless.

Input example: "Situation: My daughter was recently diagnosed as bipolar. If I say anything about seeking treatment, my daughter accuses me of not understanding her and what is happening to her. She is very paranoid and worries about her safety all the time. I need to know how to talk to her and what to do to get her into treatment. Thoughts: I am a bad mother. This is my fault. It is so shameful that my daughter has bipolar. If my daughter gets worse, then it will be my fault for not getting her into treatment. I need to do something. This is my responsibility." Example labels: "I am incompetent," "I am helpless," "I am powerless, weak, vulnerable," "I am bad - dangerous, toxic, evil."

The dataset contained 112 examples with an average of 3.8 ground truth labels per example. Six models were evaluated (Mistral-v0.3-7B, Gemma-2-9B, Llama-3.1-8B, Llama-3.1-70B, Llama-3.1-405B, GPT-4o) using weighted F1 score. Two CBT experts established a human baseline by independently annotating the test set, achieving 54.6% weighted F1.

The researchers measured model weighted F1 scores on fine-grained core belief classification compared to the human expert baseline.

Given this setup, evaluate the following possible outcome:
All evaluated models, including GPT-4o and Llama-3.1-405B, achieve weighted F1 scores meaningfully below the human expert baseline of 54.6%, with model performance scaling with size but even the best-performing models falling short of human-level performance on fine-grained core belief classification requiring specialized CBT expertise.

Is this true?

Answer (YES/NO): NO